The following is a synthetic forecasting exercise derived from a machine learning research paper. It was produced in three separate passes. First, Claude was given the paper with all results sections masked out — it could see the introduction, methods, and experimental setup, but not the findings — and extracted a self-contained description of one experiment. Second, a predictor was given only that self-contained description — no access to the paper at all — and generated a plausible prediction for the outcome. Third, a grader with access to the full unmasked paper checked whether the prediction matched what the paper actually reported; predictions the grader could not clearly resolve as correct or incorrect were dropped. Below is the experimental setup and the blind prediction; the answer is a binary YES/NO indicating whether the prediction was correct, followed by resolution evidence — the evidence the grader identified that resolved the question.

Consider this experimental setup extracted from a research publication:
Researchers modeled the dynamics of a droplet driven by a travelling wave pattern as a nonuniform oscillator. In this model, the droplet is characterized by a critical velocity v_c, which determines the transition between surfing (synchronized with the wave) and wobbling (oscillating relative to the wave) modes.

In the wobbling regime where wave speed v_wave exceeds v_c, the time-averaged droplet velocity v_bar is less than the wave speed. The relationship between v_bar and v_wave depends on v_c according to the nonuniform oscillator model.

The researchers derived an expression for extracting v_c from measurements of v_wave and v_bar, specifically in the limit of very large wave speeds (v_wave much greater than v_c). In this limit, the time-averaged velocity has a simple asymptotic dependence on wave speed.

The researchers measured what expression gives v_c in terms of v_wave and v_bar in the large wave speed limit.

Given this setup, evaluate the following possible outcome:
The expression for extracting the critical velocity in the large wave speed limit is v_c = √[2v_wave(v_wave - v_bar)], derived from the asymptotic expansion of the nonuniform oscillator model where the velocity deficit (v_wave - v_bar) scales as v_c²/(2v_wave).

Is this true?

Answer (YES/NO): NO